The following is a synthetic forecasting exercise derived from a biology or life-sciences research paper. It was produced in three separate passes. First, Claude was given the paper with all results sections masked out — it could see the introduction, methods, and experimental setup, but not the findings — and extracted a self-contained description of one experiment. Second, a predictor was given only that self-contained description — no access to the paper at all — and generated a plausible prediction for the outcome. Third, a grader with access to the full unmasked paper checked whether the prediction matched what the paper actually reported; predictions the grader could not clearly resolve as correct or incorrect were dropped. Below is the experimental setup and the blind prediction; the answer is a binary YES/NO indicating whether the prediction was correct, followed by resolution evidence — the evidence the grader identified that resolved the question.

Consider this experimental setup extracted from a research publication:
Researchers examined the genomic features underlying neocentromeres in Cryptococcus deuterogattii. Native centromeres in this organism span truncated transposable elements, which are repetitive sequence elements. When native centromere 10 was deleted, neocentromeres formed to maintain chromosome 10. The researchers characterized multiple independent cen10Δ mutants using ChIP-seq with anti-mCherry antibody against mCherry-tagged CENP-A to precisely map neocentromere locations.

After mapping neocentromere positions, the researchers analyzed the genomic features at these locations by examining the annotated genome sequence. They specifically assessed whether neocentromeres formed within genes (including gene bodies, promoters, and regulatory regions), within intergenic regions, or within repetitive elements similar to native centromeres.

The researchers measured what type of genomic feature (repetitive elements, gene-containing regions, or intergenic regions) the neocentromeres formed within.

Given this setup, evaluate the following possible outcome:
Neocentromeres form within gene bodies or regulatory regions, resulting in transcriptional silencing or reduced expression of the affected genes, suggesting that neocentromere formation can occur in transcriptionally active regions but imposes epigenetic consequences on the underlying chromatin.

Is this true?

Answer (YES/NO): NO